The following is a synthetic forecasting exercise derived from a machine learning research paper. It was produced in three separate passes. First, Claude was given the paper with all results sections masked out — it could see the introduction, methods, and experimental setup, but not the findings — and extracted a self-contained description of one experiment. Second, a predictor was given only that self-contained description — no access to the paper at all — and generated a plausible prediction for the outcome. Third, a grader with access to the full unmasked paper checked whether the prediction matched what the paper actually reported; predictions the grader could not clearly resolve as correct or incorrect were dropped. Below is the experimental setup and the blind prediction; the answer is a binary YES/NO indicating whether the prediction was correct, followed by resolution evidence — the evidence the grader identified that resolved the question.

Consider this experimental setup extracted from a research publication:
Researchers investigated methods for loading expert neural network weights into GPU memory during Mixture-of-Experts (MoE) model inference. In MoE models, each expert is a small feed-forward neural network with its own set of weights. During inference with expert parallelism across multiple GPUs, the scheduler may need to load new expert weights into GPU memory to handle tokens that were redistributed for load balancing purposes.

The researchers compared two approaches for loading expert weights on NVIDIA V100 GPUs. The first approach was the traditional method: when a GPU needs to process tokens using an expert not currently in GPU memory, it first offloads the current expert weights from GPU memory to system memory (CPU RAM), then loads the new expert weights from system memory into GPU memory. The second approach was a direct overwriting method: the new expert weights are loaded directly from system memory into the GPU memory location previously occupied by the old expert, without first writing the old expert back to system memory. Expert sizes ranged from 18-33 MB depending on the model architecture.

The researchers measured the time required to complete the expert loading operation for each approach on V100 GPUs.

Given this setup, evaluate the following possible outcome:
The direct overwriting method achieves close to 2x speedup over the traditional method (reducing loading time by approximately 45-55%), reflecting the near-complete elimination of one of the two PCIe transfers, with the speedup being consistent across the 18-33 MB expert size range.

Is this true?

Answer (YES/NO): NO